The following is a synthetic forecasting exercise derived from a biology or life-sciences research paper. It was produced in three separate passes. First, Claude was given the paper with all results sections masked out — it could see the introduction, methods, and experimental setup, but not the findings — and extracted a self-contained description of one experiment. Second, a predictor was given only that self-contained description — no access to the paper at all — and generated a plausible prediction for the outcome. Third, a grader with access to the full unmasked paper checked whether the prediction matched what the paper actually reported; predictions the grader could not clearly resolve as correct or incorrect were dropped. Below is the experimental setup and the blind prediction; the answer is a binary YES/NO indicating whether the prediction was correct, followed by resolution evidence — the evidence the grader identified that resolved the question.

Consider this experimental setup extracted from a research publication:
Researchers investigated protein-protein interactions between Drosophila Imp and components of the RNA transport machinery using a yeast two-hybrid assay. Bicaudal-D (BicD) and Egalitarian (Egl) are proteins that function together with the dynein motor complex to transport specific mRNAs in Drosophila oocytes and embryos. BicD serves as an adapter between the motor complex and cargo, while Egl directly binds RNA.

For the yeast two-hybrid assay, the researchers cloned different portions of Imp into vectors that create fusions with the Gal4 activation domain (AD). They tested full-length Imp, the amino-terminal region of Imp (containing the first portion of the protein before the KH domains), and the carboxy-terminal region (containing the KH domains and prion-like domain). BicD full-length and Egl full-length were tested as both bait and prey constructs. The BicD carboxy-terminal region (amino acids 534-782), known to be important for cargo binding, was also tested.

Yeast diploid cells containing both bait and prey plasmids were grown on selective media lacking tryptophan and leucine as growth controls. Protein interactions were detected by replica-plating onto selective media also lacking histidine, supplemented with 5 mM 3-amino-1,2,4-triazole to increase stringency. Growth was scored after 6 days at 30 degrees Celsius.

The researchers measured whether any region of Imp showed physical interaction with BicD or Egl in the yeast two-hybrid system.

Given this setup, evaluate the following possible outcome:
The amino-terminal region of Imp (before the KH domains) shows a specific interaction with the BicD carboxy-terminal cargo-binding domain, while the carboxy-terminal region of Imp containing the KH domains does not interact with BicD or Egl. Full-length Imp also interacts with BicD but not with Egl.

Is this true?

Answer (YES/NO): NO